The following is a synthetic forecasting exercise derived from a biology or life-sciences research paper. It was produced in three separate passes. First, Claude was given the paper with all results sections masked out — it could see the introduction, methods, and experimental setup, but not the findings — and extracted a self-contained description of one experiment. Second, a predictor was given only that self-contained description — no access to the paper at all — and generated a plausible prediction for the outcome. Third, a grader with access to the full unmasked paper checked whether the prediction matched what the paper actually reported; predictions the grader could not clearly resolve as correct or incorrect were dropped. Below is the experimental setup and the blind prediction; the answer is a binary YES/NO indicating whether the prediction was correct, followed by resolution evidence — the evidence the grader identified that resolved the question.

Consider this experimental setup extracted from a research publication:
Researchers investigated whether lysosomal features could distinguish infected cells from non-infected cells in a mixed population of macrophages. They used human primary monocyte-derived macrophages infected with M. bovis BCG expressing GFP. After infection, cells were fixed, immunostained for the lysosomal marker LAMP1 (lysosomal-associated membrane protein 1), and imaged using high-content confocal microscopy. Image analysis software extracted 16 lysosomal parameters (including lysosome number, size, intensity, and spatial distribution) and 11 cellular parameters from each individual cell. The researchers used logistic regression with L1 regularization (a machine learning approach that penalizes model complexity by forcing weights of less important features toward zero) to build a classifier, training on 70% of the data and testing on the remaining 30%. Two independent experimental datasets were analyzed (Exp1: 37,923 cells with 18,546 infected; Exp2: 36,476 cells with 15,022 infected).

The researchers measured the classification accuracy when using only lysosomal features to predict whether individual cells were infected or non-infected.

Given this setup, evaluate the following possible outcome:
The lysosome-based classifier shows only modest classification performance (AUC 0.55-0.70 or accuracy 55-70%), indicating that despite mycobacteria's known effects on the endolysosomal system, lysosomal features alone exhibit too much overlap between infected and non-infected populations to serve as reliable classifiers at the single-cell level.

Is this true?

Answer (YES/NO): NO